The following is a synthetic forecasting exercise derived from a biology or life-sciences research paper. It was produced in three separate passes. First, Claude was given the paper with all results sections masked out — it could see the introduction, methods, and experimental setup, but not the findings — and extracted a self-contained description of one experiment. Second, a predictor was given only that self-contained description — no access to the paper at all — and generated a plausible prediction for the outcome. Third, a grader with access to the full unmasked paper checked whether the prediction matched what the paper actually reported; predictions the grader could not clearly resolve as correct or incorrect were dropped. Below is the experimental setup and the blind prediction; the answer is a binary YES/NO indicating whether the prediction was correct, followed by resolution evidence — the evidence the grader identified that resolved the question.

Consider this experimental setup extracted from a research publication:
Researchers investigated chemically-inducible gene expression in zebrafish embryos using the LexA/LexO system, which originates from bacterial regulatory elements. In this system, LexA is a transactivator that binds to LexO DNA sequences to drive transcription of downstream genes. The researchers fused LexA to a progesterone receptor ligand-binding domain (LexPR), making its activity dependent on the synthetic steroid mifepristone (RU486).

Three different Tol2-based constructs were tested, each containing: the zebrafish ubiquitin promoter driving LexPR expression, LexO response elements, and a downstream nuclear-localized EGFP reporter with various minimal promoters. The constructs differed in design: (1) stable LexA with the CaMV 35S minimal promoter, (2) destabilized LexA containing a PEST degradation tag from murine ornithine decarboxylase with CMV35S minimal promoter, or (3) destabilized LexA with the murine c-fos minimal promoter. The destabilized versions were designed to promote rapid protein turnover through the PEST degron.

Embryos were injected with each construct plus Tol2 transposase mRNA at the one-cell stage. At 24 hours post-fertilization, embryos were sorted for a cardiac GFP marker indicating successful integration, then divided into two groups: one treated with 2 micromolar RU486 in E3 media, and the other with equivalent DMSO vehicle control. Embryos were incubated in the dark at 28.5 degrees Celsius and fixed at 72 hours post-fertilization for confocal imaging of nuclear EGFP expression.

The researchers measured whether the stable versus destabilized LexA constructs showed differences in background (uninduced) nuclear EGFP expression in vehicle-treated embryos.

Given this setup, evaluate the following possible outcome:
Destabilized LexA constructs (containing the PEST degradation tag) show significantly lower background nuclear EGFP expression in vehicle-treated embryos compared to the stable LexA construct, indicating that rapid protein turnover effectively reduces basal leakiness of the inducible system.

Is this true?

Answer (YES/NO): NO